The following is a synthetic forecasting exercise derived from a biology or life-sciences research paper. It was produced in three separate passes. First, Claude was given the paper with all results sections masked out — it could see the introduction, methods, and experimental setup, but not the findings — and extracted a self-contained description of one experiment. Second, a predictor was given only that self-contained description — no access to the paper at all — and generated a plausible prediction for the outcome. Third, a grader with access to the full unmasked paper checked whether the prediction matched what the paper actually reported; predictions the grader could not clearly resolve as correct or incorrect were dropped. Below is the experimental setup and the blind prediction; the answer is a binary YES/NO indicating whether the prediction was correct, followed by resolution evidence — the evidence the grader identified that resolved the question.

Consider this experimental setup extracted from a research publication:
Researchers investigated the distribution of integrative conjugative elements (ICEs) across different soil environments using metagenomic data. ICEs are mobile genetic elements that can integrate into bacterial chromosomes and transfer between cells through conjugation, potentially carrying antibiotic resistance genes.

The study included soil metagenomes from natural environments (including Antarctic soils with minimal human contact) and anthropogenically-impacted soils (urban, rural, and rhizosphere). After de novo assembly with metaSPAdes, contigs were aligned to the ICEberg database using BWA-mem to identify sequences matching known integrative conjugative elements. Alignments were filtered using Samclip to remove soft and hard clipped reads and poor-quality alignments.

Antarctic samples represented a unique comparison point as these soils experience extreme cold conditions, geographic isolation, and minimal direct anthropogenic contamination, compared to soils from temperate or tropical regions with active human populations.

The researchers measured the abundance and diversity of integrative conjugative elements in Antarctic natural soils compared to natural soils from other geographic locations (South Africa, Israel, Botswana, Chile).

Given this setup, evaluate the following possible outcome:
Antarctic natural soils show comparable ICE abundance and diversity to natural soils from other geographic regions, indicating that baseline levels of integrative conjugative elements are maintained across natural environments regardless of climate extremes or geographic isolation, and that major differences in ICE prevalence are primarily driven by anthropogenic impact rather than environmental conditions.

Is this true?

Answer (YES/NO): YES